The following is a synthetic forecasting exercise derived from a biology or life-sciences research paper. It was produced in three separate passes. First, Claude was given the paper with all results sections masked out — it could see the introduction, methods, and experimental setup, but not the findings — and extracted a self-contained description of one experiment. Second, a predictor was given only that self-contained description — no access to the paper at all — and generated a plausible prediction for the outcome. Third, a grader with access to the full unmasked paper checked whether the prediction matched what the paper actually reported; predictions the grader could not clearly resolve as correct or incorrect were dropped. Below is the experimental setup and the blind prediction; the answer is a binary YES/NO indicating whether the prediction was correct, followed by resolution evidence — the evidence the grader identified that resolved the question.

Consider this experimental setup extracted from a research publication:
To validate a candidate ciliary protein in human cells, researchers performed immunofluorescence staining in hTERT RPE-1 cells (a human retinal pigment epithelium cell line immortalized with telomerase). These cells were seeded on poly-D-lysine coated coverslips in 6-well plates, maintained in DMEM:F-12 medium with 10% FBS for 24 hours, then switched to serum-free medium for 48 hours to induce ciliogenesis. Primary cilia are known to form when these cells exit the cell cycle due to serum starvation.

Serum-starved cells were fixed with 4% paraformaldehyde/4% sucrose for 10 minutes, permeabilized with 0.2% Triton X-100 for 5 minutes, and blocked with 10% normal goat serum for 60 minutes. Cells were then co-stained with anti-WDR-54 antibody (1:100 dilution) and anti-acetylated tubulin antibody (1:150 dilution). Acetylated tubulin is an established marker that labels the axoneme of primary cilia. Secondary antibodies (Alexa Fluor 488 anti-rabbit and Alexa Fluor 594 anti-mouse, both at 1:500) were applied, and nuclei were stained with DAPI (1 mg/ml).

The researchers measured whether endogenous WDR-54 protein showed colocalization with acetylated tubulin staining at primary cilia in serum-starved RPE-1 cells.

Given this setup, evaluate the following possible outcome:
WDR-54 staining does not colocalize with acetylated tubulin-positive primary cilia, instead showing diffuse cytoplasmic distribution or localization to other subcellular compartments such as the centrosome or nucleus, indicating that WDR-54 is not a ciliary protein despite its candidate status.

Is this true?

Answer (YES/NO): NO